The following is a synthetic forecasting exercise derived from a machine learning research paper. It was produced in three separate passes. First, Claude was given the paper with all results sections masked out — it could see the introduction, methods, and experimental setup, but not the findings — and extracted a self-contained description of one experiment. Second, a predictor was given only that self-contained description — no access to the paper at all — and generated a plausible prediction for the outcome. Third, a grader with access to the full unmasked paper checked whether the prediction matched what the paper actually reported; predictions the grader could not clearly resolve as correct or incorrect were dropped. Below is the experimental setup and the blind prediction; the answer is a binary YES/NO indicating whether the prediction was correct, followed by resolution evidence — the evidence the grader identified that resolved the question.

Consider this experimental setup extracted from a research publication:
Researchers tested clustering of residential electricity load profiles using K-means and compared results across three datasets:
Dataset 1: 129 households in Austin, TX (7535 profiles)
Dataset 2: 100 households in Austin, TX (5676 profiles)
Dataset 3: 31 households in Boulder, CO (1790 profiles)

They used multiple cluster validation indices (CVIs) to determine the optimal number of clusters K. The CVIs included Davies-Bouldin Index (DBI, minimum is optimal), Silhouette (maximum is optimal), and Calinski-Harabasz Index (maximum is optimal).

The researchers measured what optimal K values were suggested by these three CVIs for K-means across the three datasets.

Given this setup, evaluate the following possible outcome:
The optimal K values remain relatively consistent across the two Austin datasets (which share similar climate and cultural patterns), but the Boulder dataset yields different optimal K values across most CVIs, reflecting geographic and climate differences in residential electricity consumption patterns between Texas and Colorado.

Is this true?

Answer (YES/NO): NO